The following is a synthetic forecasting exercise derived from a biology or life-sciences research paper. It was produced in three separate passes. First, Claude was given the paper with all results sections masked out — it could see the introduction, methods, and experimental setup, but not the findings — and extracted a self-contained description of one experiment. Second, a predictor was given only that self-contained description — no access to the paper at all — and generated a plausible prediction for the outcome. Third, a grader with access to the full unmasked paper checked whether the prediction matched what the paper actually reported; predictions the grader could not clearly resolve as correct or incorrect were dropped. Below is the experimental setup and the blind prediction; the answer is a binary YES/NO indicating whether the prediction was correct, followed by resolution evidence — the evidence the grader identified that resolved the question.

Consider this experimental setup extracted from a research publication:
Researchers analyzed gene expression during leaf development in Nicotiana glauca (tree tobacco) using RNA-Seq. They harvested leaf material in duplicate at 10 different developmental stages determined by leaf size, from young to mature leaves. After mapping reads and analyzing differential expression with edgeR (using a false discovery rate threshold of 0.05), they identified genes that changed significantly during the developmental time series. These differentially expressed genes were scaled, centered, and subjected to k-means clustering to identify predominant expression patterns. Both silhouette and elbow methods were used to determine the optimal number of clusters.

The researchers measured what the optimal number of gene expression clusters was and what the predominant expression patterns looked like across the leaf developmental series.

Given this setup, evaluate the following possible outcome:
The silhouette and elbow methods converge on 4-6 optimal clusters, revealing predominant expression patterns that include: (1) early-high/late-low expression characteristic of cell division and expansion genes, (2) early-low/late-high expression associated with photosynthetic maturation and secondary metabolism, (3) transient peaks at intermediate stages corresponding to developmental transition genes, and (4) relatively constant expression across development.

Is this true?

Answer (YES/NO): NO